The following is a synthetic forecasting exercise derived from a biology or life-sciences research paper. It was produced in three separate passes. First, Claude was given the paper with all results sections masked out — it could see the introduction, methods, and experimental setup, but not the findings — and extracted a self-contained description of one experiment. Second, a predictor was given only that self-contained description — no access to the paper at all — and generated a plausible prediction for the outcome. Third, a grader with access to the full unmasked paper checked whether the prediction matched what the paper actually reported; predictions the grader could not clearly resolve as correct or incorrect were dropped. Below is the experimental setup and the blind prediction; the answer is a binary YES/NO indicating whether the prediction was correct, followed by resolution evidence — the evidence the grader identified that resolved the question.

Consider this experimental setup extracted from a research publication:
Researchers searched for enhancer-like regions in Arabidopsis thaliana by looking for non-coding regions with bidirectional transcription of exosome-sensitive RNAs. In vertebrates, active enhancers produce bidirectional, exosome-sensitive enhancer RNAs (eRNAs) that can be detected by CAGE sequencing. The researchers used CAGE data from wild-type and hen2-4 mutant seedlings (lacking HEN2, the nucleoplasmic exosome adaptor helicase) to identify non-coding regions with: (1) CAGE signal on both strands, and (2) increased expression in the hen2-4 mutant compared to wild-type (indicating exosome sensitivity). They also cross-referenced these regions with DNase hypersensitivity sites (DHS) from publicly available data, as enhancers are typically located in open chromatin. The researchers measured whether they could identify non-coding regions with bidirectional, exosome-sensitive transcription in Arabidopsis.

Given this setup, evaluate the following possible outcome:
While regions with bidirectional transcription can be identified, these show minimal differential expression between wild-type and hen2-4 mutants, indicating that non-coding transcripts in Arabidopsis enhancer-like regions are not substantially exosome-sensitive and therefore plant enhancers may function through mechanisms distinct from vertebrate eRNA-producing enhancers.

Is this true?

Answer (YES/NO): NO